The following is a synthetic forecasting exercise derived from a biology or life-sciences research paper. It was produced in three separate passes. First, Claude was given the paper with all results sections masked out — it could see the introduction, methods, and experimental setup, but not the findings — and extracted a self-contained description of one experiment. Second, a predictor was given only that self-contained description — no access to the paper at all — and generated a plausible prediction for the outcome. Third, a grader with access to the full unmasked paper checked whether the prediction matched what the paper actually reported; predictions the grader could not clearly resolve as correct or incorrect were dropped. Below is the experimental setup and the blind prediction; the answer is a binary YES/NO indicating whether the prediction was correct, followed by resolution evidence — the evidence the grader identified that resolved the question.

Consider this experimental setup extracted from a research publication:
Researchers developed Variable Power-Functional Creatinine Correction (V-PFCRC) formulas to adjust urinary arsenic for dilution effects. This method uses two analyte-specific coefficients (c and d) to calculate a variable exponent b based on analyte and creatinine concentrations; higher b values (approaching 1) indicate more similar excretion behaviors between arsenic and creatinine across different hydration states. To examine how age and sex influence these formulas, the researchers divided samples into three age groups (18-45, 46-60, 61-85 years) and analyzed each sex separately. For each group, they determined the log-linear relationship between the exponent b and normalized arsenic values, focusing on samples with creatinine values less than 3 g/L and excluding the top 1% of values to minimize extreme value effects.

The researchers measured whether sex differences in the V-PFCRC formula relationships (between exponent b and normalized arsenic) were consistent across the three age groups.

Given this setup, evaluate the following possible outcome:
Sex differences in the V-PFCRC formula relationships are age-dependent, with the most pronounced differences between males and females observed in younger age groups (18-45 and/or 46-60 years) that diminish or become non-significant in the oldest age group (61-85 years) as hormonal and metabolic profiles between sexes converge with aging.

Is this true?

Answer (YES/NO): NO